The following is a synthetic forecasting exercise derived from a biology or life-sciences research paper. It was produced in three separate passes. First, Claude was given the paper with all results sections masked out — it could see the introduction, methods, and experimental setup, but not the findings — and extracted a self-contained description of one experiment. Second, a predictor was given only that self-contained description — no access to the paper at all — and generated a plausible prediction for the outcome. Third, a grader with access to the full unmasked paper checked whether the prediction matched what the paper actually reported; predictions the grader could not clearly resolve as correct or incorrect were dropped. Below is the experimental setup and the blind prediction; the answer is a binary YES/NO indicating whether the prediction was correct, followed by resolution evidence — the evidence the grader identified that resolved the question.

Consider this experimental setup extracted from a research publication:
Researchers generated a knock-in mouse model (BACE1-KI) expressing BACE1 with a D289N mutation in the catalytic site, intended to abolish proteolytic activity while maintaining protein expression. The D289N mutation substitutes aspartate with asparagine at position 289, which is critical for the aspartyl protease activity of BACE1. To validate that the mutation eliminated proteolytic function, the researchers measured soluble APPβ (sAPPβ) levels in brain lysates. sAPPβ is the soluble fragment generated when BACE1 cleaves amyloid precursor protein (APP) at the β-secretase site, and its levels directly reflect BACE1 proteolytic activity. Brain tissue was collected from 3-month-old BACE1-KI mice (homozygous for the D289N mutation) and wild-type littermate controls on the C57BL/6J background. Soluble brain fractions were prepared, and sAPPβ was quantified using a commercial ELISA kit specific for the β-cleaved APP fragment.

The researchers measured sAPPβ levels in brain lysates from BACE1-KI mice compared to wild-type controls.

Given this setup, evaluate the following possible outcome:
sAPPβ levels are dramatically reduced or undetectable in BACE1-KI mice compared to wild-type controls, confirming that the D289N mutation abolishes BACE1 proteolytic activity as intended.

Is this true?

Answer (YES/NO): YES